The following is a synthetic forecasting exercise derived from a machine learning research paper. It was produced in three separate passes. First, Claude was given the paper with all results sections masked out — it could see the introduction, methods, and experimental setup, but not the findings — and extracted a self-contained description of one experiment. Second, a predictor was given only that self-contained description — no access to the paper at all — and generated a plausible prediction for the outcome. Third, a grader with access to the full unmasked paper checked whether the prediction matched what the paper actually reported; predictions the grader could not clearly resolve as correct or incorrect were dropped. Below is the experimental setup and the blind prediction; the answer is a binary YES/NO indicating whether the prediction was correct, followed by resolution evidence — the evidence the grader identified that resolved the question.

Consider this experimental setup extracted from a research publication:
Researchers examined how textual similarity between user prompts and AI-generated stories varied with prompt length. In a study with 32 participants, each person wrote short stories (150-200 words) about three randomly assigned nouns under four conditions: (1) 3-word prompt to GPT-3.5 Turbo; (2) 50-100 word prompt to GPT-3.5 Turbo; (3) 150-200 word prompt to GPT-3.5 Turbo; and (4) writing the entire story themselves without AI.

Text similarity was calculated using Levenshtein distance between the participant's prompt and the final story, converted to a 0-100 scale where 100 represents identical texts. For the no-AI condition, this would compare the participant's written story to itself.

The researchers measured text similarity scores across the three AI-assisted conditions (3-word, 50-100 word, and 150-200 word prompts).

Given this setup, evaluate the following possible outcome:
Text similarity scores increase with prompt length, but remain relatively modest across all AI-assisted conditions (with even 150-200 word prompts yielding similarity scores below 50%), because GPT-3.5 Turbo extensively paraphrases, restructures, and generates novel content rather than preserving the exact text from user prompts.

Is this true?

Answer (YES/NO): YES